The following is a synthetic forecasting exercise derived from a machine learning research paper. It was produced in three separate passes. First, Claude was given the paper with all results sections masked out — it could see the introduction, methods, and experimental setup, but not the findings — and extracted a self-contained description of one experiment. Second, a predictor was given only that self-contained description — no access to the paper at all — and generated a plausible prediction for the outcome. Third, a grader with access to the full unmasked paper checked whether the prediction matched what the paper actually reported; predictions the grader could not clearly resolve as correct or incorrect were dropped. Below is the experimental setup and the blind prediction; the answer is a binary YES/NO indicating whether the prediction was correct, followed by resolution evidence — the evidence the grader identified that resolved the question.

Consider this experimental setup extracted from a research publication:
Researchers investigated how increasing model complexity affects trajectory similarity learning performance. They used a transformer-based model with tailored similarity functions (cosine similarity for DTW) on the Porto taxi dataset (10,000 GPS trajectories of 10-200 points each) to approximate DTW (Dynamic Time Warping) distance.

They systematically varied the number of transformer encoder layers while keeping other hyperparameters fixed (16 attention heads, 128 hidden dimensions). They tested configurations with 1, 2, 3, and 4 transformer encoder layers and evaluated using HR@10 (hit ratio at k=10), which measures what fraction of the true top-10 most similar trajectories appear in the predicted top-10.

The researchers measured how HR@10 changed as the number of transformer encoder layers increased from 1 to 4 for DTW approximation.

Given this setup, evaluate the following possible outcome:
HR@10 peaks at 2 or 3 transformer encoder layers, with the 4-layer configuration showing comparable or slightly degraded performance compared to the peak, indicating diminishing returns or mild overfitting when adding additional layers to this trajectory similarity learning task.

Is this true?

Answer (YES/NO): NO